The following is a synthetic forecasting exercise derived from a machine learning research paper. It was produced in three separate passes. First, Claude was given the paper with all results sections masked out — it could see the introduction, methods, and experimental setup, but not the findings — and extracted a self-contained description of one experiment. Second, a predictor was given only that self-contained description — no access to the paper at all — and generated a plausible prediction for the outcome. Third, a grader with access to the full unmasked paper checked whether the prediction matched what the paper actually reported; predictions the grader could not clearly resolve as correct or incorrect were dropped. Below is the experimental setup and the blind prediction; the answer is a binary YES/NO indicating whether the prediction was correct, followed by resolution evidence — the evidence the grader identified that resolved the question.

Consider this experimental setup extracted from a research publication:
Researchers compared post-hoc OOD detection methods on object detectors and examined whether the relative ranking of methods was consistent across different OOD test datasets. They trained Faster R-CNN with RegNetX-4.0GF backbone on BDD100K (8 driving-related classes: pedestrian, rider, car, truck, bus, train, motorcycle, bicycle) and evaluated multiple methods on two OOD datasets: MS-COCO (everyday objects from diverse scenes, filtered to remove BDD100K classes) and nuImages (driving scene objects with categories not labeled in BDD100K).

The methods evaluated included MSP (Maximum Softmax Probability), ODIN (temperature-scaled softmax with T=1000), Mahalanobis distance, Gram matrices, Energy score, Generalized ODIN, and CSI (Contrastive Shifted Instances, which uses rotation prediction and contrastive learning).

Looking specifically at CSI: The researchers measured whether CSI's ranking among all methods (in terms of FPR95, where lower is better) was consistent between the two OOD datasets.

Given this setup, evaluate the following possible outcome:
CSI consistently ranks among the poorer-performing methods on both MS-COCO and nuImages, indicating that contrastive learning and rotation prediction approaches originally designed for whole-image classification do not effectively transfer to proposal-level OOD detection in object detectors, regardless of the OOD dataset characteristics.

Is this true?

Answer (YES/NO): NO